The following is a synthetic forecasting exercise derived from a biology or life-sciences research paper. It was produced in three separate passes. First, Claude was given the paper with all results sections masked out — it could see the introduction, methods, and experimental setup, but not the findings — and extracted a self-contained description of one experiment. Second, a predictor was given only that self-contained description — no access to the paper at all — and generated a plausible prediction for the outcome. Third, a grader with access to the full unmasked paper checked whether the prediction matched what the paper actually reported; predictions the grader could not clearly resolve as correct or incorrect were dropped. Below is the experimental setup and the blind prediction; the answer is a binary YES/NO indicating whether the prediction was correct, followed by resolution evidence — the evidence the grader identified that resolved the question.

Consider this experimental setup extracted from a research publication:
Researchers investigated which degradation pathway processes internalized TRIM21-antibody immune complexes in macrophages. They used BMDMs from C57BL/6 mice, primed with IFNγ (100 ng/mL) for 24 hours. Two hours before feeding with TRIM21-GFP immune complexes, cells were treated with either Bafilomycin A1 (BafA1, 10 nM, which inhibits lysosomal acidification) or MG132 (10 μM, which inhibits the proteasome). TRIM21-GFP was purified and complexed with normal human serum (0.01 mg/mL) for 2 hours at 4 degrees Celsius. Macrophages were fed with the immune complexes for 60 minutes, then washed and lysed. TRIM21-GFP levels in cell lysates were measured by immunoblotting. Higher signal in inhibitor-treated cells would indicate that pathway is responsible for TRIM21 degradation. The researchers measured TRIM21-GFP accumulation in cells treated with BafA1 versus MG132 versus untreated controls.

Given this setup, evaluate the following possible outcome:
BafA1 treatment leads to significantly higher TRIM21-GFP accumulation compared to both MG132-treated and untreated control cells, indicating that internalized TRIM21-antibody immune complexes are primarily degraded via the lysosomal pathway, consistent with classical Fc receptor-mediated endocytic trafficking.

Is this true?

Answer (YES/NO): NO